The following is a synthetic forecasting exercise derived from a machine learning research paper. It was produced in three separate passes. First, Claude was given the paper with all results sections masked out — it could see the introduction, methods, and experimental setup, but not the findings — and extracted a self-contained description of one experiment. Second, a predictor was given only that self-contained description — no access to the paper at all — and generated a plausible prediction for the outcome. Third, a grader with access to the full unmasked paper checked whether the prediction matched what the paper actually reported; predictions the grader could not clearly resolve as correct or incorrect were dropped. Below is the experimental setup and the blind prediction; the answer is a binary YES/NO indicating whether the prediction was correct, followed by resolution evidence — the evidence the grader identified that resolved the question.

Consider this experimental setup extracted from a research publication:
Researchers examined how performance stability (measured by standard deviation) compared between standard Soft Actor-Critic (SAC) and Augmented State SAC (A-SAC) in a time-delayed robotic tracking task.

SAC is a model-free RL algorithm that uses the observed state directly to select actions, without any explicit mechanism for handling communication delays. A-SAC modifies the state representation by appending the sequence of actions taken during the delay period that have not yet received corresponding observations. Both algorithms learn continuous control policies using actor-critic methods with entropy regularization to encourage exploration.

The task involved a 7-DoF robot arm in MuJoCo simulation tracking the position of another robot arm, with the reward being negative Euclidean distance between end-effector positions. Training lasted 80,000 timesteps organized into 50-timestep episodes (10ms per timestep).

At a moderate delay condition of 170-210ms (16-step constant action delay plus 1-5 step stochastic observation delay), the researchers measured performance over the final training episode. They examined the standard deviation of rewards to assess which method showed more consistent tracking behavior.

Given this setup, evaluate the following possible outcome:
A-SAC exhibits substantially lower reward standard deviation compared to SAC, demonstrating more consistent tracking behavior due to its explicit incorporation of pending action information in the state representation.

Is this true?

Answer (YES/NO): YES